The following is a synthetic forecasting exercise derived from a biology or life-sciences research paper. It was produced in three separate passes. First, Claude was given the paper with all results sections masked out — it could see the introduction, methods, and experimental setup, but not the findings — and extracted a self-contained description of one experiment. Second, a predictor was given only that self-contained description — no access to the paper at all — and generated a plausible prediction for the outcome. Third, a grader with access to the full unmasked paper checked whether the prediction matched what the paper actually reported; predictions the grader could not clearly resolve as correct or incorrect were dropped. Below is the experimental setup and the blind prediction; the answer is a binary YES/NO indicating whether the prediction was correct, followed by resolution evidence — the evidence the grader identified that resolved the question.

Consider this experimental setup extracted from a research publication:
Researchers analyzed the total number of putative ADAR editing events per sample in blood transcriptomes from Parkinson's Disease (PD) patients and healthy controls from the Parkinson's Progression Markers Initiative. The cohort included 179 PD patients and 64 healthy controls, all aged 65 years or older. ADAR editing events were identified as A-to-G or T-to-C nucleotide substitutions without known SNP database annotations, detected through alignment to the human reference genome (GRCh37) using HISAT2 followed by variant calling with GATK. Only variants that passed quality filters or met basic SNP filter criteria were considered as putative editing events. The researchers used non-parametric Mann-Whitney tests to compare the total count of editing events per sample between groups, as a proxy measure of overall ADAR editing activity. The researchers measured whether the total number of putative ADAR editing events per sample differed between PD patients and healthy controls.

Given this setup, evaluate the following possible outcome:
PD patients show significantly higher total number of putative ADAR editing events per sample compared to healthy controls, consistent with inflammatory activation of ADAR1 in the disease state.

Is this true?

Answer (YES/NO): NO